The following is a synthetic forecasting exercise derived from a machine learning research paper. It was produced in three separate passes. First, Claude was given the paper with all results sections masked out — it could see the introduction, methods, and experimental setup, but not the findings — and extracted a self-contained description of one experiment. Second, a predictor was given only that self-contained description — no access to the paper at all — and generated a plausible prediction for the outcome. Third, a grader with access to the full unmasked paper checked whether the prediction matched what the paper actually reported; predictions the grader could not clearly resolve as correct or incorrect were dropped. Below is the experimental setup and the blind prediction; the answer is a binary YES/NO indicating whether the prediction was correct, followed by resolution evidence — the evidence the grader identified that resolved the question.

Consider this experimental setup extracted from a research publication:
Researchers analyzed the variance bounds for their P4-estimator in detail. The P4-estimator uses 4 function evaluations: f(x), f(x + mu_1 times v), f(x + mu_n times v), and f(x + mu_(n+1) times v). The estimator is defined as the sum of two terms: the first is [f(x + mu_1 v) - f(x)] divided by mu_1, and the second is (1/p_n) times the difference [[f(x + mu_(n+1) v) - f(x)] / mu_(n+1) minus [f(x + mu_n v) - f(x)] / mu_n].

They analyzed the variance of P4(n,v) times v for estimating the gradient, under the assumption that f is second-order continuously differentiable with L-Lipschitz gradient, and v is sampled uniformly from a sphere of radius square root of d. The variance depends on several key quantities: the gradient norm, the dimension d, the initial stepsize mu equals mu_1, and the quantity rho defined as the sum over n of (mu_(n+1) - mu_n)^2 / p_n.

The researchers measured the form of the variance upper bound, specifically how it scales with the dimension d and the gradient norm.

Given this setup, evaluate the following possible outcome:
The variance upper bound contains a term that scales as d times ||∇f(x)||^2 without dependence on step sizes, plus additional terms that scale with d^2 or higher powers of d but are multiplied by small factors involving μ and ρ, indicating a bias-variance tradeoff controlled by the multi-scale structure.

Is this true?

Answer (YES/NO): NO